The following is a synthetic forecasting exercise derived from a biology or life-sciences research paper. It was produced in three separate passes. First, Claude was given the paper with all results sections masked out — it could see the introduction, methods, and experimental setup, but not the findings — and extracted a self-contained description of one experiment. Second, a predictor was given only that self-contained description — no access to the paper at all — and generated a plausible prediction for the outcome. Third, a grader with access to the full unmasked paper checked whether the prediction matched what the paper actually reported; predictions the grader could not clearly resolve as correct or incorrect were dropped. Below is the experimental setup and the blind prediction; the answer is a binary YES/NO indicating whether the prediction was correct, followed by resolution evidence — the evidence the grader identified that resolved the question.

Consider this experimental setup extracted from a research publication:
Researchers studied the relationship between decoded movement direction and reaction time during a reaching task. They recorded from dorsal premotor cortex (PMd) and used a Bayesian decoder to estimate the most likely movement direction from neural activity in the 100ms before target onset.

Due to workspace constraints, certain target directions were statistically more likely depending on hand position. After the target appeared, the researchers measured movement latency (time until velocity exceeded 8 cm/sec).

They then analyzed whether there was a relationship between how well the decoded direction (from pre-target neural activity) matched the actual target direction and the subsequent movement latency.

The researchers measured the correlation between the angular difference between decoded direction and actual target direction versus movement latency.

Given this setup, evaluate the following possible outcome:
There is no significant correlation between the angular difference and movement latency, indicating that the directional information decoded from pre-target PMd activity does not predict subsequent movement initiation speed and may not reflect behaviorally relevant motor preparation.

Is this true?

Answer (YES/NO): NO